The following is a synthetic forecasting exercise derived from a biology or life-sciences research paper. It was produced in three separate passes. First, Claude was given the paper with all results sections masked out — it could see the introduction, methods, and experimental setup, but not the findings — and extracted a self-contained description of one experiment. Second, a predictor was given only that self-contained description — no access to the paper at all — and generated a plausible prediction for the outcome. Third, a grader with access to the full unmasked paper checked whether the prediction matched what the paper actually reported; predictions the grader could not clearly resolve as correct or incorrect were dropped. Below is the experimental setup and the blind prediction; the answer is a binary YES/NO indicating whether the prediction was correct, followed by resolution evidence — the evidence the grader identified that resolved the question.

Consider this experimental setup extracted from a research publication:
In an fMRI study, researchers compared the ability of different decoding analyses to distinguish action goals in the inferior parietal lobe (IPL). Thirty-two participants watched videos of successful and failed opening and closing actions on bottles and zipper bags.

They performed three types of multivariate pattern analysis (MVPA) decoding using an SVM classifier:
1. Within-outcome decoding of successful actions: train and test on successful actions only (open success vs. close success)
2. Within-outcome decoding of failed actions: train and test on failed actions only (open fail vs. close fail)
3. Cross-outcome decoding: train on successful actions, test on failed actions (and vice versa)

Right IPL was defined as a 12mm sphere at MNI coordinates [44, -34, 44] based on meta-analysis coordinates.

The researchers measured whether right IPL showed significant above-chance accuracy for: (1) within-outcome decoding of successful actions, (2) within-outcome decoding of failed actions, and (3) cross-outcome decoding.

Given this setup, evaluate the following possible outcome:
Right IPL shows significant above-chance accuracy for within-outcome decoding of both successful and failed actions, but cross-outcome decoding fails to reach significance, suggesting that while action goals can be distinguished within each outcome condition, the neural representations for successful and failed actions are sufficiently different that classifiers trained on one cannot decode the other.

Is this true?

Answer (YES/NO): YES